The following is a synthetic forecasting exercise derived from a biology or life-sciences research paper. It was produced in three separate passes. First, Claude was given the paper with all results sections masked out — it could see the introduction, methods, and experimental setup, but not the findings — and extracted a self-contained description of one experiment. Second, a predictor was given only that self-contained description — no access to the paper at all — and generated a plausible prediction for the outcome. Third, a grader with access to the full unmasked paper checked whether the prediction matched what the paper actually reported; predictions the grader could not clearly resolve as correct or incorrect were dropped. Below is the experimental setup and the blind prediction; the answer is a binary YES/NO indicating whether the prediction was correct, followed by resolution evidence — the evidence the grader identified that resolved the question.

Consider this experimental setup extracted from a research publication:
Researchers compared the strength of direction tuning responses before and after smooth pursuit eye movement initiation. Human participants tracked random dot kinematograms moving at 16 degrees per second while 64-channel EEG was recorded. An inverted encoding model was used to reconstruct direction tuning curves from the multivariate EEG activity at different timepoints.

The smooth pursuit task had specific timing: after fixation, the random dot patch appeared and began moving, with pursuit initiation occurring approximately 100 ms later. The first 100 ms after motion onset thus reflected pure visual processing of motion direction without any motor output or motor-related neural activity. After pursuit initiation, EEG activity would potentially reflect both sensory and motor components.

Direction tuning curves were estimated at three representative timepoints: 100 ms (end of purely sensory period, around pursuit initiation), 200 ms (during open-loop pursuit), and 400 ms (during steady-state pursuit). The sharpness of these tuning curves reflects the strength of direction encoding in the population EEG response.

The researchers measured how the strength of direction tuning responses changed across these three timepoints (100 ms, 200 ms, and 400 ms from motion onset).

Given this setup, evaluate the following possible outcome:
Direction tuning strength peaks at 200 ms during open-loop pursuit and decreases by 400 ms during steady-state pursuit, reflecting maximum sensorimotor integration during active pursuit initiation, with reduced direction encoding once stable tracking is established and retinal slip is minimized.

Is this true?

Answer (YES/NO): YES